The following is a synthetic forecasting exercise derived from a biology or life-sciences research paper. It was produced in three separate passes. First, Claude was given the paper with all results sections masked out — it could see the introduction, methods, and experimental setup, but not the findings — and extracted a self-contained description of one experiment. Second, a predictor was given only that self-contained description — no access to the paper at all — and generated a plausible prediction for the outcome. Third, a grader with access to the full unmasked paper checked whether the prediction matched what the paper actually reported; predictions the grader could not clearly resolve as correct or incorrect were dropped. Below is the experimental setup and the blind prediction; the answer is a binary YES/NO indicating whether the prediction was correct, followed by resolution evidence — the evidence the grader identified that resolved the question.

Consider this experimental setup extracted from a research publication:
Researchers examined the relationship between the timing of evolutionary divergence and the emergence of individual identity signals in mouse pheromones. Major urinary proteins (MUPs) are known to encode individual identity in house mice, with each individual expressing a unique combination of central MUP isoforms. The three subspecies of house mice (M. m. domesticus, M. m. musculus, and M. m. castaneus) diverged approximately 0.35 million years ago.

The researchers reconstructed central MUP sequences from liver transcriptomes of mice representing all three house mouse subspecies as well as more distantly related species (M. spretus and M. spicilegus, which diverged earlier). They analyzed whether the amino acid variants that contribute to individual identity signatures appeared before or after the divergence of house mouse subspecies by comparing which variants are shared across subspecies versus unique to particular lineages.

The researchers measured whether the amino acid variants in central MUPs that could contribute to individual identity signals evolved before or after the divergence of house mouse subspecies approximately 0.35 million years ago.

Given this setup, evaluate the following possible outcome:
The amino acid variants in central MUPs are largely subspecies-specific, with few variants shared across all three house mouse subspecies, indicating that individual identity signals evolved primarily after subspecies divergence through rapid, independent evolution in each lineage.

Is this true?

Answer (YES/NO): NO